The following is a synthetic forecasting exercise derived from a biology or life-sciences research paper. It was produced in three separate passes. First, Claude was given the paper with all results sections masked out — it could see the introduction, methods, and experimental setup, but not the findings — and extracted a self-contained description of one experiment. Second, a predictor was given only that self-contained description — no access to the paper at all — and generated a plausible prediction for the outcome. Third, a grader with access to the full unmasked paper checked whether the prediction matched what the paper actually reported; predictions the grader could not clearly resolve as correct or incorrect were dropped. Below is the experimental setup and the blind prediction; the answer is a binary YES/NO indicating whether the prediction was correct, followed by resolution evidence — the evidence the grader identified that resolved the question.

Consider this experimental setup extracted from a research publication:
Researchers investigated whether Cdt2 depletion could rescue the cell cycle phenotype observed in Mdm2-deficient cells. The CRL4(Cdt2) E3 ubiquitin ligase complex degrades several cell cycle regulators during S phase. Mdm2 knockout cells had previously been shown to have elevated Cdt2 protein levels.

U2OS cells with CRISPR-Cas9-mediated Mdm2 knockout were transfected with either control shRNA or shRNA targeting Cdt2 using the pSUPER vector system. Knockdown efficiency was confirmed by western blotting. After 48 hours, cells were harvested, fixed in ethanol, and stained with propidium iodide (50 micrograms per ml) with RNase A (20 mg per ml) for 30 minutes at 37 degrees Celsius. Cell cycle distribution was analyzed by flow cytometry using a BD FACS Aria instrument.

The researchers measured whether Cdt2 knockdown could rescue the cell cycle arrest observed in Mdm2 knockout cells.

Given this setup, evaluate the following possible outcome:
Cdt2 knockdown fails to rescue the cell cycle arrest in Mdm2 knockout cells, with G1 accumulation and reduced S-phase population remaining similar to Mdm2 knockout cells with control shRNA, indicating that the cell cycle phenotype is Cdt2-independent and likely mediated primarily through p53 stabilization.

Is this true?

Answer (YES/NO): NO